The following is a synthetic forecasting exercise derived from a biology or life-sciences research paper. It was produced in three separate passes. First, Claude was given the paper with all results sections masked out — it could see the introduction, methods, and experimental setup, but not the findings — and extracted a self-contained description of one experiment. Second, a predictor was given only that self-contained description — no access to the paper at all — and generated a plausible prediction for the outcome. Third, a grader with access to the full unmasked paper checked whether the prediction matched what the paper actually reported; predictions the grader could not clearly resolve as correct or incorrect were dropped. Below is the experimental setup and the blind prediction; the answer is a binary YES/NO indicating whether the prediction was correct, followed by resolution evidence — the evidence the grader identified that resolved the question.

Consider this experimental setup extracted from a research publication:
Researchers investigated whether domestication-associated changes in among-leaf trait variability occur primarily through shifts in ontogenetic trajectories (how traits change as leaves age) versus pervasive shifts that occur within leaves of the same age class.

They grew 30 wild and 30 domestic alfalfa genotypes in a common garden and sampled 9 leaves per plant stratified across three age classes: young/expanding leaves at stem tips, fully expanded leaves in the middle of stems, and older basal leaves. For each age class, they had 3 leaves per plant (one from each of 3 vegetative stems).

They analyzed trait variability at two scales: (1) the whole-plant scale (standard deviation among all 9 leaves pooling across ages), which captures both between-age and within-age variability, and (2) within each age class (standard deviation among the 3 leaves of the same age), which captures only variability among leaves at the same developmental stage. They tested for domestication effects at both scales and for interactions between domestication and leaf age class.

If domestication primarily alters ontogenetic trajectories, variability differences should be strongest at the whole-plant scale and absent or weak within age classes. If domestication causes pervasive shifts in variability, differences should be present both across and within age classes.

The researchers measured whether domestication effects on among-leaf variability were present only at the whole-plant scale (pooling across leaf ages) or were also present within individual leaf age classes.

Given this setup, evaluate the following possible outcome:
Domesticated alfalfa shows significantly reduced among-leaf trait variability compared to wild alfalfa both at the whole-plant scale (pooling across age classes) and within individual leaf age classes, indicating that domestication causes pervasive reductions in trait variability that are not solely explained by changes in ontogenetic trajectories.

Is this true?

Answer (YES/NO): NO